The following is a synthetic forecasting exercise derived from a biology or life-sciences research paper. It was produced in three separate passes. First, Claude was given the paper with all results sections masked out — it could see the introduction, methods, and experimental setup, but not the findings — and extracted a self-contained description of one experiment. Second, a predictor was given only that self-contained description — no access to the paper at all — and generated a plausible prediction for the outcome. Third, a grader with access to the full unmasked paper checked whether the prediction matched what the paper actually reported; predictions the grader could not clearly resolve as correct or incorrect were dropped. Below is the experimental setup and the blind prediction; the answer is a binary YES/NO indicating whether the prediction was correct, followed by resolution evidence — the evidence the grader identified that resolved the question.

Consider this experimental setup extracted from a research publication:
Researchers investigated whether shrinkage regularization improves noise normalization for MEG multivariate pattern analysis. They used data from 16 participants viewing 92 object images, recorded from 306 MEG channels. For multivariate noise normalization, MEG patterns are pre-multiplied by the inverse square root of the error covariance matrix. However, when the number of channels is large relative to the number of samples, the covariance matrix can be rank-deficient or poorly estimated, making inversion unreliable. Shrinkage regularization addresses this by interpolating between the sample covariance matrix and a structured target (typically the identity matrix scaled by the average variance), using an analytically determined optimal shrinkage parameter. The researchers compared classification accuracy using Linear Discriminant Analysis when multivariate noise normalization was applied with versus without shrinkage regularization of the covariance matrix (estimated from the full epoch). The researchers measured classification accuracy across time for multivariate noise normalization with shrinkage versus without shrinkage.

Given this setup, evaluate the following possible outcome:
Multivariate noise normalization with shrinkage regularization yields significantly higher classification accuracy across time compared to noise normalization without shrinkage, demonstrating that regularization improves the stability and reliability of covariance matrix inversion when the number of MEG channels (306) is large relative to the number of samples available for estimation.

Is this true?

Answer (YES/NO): YES